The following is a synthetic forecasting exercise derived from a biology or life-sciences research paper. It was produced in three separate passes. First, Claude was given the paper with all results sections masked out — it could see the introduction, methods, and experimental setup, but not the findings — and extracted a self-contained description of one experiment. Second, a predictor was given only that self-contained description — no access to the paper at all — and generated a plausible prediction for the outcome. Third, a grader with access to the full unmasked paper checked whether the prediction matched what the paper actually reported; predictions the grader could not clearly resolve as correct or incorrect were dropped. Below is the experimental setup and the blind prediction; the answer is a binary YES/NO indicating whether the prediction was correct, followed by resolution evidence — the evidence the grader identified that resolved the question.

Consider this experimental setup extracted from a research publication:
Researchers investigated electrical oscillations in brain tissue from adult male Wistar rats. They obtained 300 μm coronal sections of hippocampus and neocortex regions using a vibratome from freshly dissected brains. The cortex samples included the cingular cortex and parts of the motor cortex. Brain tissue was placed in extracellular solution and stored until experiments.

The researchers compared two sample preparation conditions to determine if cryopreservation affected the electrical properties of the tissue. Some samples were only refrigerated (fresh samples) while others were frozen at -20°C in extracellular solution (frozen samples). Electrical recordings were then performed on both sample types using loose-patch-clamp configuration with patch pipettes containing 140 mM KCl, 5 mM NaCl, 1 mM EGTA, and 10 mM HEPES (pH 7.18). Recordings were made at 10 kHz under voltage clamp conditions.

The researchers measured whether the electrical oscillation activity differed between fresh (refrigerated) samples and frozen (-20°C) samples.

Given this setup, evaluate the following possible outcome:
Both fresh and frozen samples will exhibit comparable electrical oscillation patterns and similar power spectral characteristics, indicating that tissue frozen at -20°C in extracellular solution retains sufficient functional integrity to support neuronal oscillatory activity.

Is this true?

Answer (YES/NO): YES